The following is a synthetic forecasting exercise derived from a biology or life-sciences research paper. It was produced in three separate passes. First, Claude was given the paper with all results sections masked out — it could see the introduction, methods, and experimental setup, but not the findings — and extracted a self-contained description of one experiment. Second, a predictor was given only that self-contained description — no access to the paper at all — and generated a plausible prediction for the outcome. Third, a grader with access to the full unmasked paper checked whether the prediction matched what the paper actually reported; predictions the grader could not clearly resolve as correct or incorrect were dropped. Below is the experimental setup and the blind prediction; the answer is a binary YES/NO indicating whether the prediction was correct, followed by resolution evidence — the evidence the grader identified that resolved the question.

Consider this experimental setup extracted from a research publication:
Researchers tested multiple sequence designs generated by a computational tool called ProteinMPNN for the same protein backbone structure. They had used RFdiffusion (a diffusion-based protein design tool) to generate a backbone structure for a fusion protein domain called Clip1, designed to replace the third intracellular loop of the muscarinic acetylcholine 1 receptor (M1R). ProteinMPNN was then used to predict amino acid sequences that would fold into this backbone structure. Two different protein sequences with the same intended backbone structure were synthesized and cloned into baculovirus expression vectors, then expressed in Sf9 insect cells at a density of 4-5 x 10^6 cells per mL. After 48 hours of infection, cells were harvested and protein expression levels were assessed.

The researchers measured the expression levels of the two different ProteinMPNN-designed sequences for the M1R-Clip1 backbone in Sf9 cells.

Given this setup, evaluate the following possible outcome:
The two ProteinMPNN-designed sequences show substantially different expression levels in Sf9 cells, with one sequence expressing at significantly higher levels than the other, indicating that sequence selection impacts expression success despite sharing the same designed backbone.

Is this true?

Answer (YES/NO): NO